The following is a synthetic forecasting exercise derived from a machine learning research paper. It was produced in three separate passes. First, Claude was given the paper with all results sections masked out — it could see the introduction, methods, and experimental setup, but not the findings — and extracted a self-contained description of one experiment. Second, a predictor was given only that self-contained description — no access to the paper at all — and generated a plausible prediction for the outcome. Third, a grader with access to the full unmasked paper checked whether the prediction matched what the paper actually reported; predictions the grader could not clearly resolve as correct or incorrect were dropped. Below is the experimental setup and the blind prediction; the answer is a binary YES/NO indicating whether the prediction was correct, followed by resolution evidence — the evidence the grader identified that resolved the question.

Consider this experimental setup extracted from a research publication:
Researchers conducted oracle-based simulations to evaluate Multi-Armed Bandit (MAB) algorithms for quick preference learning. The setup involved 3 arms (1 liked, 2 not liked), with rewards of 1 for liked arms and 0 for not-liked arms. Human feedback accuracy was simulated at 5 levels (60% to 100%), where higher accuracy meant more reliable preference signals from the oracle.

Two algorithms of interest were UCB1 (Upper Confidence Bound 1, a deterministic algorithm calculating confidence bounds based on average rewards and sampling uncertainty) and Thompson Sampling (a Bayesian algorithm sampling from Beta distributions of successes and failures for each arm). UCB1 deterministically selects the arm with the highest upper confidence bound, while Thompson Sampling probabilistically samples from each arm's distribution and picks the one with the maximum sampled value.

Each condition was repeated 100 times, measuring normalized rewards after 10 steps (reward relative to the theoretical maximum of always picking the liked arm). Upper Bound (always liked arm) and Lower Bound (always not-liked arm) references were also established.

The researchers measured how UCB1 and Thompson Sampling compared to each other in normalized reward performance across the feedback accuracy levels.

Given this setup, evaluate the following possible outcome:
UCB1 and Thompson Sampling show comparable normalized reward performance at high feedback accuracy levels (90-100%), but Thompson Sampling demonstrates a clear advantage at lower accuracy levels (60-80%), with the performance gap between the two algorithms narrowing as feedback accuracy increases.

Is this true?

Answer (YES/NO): NO